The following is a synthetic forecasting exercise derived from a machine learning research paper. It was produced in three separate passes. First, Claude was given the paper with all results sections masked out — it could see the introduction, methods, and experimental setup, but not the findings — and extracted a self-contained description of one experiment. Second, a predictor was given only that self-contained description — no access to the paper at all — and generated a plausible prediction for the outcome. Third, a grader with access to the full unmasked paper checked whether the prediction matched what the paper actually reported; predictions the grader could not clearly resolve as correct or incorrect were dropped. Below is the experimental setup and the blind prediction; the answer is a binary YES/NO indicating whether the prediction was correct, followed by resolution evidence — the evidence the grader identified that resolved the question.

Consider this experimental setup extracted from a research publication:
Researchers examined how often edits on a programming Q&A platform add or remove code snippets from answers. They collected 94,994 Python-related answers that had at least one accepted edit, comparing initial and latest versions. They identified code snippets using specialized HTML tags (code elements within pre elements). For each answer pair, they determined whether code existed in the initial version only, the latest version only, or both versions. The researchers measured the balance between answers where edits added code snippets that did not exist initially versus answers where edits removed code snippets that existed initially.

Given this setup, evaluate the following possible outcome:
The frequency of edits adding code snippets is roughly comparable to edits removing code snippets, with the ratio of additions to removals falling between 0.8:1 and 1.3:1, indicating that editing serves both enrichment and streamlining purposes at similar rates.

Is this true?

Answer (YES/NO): NO